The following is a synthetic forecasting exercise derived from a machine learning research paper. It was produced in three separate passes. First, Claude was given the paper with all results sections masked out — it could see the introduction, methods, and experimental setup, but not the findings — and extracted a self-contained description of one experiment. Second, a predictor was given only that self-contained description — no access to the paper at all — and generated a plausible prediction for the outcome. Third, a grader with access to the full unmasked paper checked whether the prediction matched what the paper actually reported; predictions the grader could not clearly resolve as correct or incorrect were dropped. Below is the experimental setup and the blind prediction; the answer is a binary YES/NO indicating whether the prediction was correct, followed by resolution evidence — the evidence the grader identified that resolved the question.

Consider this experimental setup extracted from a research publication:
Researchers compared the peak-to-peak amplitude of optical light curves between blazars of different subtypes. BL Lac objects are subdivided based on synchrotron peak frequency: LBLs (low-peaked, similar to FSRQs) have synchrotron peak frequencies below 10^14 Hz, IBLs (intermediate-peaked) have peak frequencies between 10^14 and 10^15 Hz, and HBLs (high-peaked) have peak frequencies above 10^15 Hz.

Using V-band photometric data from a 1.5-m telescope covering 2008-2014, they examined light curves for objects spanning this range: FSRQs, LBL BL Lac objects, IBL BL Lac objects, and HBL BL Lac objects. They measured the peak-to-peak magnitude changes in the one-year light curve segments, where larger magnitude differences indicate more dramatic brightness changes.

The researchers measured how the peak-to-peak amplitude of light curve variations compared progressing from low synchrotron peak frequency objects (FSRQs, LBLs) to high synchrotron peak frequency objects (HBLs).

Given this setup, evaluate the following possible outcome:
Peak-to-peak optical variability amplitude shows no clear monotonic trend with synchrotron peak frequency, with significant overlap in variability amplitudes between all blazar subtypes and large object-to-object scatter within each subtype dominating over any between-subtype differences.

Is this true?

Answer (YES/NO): NO